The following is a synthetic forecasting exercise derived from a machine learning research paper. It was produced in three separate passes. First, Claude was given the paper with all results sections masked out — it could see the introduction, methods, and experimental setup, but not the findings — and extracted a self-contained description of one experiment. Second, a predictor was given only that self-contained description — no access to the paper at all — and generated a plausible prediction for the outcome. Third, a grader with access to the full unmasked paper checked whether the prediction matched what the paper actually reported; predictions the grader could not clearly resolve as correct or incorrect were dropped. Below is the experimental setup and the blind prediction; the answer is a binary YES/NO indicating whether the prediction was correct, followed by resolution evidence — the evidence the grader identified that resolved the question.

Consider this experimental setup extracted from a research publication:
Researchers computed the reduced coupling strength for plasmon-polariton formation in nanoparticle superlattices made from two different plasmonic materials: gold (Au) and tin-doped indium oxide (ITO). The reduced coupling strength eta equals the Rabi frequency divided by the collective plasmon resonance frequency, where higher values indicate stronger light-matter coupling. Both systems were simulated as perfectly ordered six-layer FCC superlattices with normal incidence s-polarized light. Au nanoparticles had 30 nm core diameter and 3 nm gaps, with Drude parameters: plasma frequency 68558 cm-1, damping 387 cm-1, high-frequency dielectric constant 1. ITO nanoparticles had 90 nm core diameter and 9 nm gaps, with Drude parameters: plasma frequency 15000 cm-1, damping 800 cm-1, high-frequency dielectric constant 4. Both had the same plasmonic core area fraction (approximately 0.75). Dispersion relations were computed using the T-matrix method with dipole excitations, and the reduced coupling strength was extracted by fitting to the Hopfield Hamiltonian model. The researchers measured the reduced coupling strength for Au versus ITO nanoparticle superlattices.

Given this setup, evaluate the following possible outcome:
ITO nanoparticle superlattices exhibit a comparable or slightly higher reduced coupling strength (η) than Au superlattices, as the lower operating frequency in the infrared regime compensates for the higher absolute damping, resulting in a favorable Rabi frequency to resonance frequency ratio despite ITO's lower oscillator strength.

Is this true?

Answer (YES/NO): NO